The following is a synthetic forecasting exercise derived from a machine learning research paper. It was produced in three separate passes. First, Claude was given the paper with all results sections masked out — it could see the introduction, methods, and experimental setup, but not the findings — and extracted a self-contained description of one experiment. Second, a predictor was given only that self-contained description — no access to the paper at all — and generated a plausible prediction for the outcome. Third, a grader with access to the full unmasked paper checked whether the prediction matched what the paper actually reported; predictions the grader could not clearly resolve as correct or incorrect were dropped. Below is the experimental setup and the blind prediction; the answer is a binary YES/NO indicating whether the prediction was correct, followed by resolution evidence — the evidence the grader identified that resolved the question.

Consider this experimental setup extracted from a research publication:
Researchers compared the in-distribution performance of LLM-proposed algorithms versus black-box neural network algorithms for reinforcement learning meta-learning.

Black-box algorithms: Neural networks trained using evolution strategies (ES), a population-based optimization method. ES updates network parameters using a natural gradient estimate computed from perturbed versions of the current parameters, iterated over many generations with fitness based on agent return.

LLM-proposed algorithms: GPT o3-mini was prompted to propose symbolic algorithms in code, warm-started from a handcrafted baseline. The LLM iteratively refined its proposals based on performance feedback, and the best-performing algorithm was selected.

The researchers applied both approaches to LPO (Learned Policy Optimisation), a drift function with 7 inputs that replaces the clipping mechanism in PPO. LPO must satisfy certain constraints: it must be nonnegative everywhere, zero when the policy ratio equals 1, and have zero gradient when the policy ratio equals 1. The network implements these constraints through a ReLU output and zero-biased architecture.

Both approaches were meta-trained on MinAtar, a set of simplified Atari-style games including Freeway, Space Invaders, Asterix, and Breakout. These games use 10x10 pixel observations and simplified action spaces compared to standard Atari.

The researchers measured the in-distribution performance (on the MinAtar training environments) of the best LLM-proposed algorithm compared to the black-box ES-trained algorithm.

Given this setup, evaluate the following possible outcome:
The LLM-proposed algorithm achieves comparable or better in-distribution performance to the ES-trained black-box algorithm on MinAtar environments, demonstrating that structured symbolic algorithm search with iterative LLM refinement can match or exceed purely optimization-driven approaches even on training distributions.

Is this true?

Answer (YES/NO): NO